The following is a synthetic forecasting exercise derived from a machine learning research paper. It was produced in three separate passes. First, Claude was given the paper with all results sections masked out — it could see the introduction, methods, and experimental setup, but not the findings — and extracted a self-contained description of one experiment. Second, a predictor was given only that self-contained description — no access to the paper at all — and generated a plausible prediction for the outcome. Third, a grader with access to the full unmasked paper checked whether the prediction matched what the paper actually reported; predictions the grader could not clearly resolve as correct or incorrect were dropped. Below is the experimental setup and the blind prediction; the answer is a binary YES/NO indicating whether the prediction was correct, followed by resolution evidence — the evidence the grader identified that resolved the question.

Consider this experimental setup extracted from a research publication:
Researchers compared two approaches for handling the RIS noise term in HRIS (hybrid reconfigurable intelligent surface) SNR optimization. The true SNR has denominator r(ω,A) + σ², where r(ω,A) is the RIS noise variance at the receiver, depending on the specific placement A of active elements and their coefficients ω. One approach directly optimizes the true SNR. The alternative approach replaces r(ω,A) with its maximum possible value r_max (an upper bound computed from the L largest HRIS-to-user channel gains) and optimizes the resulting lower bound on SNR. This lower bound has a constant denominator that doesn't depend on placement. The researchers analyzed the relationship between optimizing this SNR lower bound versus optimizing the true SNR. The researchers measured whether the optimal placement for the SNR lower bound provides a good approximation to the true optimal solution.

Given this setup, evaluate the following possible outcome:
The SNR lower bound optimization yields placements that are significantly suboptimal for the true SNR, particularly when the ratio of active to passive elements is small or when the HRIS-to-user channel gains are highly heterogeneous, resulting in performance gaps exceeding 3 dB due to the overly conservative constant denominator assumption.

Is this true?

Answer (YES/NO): NO